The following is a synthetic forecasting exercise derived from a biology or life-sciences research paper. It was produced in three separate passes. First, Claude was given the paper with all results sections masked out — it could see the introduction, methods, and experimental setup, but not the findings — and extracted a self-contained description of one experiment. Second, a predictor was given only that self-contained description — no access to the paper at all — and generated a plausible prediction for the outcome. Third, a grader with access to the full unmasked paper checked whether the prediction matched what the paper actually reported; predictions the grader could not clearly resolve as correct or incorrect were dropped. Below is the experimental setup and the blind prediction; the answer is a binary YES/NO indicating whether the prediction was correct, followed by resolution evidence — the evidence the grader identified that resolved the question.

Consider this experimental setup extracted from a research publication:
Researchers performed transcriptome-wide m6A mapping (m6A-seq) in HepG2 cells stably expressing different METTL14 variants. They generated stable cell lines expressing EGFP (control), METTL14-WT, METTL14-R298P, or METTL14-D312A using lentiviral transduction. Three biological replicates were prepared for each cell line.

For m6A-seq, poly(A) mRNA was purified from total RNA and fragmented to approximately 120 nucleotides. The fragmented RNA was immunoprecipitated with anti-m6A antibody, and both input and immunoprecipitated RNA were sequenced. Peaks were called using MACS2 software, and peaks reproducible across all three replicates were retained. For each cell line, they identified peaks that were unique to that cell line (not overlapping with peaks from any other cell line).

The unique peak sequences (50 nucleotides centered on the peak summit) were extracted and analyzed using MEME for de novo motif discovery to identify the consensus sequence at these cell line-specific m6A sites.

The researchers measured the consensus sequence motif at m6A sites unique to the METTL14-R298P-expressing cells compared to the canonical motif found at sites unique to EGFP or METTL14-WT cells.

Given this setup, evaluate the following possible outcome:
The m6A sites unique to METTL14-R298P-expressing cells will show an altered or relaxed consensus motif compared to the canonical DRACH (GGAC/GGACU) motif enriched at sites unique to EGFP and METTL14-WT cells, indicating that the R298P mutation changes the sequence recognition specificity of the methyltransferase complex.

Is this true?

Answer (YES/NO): YES